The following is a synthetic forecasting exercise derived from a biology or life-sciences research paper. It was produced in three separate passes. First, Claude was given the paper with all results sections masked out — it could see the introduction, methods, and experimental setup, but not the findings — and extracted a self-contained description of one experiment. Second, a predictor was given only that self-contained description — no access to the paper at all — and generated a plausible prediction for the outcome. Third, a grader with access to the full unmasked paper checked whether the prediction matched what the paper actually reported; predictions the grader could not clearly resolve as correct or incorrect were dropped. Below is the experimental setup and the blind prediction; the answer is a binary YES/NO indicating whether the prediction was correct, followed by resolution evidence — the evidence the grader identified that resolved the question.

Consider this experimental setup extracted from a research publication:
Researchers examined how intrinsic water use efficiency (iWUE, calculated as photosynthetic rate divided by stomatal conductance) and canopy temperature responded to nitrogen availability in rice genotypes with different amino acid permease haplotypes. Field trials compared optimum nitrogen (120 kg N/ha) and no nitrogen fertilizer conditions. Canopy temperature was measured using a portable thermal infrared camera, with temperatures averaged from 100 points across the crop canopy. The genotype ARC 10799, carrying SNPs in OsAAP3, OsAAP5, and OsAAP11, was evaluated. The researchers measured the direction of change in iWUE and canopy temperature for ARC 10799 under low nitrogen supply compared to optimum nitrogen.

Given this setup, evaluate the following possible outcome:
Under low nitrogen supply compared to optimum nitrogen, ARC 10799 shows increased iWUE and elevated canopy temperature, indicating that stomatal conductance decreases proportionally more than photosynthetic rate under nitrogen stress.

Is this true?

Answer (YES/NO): YES